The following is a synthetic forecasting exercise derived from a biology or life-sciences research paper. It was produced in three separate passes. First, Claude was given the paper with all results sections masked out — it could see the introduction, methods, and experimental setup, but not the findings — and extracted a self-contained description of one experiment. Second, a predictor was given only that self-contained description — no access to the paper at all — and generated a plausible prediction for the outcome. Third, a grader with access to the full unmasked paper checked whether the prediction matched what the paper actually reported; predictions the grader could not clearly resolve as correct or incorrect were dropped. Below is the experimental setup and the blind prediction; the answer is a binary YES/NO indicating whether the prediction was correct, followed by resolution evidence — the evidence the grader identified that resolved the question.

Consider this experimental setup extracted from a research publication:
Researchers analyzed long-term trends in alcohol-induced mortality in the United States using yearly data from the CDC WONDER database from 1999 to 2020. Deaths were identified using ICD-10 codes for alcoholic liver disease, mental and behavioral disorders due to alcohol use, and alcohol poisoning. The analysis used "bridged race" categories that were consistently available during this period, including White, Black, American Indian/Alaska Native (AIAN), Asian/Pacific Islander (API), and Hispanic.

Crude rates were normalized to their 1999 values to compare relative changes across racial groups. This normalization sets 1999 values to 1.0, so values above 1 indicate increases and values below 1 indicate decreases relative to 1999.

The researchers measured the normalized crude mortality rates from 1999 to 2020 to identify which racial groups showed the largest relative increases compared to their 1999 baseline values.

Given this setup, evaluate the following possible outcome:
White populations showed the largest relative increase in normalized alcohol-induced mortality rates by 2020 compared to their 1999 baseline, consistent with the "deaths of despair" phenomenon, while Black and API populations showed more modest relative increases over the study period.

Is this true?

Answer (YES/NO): NO